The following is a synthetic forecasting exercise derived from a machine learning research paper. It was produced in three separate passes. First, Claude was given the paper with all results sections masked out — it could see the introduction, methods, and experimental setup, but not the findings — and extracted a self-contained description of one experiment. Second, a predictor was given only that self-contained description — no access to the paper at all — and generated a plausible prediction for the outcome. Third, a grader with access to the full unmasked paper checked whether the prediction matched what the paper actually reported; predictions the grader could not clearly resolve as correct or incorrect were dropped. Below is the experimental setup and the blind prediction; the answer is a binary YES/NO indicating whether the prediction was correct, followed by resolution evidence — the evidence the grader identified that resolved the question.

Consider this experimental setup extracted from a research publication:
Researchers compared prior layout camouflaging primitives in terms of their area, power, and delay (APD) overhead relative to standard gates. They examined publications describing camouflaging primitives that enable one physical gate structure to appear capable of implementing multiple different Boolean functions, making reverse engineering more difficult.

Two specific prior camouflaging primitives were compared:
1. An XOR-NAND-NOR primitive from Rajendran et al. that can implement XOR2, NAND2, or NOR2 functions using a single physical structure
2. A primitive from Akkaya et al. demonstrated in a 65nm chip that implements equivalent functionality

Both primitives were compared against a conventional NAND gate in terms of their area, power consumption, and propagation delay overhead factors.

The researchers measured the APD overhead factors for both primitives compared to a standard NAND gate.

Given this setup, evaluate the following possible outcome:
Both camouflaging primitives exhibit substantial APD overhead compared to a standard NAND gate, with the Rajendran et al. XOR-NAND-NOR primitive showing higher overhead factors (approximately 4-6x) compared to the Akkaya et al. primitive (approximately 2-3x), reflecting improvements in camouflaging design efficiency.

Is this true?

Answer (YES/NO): NO